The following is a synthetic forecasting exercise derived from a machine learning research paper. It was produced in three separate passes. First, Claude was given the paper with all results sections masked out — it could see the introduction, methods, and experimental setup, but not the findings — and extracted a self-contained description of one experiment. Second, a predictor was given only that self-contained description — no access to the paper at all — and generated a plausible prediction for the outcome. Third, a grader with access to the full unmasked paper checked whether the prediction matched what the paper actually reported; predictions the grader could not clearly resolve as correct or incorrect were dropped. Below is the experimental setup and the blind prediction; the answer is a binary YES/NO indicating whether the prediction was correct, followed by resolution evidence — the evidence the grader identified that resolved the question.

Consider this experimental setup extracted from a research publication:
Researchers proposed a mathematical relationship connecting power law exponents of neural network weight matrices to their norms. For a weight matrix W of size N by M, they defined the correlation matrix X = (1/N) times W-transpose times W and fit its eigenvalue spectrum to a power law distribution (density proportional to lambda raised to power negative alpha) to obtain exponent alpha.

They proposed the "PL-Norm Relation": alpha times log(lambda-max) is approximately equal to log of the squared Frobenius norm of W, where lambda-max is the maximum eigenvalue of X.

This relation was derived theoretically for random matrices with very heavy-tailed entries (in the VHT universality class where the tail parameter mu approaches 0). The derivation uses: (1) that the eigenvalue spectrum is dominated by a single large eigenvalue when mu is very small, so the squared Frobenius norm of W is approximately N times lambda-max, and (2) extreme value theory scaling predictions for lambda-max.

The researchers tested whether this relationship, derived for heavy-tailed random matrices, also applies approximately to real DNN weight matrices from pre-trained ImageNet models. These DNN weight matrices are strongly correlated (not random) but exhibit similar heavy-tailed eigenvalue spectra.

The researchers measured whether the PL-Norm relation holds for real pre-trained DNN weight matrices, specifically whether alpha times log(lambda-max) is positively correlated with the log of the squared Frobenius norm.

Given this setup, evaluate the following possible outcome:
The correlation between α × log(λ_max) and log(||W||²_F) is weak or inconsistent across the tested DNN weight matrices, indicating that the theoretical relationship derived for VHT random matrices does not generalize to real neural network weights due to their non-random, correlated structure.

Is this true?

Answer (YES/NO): NO